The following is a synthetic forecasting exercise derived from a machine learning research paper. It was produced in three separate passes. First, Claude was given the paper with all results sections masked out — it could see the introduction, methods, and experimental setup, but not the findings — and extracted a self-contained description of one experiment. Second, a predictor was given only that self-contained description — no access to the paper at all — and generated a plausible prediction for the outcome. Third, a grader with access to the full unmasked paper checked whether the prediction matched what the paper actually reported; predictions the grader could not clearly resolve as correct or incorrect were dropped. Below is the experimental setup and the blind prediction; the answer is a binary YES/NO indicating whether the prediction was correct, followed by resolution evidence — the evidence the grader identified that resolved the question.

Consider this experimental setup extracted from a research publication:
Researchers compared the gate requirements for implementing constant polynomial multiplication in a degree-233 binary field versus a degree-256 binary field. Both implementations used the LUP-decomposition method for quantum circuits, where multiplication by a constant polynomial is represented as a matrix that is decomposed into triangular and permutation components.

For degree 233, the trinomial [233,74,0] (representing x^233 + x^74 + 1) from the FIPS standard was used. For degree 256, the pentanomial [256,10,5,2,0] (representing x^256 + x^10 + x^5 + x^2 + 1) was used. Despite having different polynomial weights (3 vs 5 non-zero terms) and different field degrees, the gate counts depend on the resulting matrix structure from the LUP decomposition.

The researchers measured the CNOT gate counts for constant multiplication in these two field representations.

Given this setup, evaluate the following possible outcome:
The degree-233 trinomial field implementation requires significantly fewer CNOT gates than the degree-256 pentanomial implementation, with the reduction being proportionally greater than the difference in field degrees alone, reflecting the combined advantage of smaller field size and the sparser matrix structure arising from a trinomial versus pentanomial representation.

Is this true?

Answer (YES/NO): NO